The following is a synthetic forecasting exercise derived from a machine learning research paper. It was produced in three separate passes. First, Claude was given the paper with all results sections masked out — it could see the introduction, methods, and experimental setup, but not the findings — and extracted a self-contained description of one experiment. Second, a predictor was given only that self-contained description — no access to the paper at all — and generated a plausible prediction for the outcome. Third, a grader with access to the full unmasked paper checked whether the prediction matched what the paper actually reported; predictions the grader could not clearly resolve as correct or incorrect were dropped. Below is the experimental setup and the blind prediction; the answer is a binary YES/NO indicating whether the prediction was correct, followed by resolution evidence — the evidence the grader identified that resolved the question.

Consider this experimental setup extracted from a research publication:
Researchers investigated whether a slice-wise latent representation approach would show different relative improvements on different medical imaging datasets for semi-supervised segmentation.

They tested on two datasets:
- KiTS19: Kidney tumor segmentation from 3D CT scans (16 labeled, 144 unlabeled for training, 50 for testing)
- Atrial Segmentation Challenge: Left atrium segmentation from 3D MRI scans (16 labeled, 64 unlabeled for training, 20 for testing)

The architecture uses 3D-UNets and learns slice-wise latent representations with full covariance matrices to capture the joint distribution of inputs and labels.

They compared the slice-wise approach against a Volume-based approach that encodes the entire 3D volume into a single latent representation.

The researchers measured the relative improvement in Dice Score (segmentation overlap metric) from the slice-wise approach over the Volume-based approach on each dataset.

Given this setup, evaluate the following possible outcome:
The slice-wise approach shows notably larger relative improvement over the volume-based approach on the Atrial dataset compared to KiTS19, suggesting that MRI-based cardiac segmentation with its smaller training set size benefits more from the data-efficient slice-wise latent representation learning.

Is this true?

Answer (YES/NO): NO